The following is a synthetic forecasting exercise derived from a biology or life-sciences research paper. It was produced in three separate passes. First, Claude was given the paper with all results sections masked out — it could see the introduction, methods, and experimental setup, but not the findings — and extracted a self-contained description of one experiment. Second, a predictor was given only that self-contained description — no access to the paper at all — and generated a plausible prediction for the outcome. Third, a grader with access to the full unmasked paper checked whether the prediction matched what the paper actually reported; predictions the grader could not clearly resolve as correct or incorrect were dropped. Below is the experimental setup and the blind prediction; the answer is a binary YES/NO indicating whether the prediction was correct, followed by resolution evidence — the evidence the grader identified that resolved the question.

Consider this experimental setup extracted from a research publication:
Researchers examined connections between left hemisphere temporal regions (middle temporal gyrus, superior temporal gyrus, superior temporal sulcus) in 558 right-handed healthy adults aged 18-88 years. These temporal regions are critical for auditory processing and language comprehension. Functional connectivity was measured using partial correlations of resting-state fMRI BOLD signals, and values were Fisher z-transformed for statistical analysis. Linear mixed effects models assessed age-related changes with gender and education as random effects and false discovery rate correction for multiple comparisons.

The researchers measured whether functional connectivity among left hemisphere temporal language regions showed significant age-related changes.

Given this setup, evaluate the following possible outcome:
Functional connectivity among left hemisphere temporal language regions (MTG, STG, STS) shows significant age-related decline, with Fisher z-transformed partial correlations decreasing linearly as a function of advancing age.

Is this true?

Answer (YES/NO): NO